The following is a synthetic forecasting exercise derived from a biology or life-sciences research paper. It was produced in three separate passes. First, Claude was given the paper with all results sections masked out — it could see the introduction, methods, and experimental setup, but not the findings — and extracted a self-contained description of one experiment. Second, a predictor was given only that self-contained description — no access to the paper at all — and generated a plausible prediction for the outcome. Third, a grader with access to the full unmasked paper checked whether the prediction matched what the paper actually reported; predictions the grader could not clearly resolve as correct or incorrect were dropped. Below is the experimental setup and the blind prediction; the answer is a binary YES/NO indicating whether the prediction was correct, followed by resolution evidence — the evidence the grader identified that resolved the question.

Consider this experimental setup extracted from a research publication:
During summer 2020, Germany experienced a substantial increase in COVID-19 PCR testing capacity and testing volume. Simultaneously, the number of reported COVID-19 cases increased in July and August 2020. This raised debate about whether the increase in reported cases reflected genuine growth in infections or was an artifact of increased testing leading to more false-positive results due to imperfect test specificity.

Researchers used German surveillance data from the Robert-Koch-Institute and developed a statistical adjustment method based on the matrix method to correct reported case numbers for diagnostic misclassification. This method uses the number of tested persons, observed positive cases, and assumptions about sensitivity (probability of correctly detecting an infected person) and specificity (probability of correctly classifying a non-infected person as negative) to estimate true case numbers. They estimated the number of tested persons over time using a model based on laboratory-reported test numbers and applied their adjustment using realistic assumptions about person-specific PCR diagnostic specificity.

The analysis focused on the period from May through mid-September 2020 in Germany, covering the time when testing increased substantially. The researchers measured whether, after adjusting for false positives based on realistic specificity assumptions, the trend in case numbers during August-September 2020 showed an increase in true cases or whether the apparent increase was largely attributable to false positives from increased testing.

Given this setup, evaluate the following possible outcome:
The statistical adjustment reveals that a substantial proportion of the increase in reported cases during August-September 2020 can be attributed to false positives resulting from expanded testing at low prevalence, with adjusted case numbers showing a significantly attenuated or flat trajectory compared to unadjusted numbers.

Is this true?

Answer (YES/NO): NO